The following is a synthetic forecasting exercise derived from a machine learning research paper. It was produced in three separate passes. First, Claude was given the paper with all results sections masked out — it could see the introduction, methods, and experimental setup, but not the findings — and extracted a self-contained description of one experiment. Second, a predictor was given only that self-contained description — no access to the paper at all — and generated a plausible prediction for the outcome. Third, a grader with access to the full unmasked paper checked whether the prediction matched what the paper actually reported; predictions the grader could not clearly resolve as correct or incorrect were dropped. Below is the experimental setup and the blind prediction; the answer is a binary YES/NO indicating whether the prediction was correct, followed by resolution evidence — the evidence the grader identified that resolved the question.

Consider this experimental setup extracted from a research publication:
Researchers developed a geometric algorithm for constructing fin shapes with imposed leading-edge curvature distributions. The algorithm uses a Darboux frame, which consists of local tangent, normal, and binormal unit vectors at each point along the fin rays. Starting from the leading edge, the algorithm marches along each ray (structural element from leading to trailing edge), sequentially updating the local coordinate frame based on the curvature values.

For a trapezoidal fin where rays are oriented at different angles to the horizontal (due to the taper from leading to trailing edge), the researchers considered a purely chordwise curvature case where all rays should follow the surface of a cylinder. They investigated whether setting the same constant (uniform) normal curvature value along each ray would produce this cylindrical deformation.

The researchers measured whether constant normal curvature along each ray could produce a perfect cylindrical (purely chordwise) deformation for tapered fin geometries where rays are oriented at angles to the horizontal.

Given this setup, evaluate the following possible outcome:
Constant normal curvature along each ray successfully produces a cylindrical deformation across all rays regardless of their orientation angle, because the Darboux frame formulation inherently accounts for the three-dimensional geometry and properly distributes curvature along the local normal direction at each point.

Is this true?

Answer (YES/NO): NO